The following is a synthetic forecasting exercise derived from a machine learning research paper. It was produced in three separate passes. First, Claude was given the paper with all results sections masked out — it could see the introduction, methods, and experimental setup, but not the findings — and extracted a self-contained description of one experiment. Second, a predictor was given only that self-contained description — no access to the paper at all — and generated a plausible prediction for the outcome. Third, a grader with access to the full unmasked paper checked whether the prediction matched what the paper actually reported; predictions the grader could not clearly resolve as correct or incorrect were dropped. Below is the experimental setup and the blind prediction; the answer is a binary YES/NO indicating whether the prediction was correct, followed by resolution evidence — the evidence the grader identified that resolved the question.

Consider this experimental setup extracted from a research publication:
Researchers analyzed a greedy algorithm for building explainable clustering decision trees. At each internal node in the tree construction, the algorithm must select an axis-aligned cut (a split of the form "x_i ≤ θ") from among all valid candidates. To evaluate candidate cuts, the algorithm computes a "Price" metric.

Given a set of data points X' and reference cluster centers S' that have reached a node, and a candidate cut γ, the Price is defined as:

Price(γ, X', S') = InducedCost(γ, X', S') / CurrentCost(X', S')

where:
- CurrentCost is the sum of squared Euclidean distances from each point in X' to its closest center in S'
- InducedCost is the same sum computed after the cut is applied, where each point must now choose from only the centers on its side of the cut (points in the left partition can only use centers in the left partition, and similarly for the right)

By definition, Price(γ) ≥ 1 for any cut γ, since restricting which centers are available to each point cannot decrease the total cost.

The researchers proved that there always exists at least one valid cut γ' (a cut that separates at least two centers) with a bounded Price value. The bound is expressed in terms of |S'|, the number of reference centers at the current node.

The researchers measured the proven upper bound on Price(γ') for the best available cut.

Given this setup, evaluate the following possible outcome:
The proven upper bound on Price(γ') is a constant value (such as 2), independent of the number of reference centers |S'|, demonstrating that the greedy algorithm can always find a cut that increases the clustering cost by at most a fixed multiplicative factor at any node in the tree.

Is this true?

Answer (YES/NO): NO